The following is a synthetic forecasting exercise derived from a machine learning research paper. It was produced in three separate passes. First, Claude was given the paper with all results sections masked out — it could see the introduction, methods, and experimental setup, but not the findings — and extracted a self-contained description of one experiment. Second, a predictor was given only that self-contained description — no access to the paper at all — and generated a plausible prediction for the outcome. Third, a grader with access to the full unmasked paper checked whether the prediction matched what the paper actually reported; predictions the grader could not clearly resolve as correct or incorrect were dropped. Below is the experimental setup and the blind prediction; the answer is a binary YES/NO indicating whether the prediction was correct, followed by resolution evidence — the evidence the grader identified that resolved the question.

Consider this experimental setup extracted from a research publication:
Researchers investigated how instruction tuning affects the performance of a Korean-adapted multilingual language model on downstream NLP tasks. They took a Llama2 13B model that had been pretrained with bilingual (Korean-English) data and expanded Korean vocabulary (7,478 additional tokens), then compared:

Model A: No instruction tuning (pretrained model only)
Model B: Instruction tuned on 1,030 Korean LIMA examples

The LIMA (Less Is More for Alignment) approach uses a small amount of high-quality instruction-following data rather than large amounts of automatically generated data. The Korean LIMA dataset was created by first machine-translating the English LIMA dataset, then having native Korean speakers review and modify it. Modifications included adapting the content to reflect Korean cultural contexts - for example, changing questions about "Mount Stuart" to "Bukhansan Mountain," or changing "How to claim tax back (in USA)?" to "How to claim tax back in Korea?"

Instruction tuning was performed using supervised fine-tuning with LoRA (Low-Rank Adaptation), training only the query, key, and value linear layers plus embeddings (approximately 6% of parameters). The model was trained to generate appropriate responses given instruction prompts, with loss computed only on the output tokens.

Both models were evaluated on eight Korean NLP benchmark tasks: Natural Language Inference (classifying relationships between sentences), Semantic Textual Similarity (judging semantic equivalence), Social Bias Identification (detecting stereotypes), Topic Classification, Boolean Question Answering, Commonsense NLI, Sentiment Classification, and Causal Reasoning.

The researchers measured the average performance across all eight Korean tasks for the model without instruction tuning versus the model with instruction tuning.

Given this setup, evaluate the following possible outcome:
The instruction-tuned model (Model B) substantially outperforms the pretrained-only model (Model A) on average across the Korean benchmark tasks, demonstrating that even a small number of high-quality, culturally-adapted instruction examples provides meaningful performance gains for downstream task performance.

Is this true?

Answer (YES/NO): NO